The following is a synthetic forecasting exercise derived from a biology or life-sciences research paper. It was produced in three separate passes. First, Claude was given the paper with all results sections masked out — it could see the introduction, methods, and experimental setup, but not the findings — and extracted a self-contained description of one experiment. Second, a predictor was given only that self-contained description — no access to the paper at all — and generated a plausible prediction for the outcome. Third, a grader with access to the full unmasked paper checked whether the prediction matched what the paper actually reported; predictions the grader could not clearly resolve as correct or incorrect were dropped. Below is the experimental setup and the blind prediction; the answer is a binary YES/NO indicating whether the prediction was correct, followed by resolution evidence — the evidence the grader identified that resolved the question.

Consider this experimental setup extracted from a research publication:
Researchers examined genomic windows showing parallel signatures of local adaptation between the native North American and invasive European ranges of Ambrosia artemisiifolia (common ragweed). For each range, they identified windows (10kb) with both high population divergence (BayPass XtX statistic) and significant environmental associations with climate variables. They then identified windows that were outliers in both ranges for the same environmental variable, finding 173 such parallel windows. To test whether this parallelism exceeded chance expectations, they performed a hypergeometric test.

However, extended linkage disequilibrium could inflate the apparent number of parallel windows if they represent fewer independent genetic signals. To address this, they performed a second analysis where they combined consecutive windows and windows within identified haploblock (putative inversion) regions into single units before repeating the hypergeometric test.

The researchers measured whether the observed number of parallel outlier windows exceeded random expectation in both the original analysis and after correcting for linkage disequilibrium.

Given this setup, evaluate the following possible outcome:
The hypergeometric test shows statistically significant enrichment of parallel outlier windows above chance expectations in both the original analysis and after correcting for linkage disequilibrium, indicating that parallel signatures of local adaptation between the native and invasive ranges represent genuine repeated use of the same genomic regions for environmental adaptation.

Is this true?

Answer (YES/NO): YES